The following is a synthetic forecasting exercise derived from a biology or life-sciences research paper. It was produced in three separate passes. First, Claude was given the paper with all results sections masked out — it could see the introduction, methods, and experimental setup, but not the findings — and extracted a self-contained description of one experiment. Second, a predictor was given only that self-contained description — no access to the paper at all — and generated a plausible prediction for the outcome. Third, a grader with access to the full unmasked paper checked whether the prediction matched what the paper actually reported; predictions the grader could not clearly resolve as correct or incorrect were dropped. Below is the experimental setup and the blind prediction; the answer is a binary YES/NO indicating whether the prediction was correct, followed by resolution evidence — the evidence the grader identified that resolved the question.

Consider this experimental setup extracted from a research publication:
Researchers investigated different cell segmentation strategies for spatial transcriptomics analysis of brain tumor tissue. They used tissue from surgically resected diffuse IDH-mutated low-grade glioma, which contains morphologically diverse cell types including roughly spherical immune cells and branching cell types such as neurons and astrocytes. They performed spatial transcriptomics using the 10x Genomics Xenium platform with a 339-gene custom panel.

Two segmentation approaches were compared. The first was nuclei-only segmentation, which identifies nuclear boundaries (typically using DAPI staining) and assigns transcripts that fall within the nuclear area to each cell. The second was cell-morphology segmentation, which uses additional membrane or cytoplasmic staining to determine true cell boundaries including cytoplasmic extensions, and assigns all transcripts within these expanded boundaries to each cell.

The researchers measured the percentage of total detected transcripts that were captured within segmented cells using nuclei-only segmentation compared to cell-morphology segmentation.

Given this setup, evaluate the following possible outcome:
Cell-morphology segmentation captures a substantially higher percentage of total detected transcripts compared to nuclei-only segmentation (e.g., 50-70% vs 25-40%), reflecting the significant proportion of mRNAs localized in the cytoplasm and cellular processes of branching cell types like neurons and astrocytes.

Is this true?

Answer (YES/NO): NO